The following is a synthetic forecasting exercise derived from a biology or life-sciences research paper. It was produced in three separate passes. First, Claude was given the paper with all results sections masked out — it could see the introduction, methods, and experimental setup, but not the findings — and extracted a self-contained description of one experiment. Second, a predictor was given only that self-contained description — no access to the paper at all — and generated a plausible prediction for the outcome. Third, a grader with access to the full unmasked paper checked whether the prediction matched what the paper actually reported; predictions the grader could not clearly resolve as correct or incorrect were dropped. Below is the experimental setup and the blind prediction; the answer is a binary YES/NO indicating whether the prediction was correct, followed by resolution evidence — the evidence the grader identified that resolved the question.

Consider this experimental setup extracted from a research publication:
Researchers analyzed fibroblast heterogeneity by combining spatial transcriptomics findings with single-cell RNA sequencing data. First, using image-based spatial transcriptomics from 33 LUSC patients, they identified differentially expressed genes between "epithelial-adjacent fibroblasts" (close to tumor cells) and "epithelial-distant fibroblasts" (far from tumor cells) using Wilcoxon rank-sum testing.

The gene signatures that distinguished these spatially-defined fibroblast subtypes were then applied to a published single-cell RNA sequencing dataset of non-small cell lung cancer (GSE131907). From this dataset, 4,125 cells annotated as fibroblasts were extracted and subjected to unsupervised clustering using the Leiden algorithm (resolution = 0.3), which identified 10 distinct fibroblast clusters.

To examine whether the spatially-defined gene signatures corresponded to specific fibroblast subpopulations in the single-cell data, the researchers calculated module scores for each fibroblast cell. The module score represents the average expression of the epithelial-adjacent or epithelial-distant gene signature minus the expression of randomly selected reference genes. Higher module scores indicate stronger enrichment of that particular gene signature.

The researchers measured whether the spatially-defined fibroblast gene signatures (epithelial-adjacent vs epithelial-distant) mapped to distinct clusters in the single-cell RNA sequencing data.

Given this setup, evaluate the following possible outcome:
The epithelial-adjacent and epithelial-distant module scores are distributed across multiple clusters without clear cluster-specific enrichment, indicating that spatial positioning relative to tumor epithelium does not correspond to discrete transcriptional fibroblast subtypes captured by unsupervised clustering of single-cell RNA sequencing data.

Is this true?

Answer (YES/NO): NO